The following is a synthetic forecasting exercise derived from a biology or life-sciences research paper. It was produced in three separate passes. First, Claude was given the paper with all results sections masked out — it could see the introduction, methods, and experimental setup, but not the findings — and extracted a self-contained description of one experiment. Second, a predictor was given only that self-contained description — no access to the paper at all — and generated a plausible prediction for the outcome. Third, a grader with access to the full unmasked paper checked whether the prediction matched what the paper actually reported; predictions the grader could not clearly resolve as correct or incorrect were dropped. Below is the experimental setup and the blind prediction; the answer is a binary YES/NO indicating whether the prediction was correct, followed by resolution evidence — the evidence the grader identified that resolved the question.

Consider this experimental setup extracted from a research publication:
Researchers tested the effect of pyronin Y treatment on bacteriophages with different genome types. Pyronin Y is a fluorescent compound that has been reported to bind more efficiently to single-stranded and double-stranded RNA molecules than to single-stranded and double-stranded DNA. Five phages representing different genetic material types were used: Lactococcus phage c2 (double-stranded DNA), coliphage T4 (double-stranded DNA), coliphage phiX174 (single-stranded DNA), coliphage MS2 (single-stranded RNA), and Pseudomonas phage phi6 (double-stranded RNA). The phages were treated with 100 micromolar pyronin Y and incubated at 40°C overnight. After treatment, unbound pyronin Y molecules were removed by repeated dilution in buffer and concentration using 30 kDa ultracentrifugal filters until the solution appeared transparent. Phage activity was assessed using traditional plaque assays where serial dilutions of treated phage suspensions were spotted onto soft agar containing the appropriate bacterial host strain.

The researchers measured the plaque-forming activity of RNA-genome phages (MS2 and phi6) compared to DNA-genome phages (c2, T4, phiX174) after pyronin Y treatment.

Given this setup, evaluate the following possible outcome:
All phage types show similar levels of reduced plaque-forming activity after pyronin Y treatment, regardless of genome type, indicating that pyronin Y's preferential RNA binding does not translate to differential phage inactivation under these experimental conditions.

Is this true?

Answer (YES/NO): NO